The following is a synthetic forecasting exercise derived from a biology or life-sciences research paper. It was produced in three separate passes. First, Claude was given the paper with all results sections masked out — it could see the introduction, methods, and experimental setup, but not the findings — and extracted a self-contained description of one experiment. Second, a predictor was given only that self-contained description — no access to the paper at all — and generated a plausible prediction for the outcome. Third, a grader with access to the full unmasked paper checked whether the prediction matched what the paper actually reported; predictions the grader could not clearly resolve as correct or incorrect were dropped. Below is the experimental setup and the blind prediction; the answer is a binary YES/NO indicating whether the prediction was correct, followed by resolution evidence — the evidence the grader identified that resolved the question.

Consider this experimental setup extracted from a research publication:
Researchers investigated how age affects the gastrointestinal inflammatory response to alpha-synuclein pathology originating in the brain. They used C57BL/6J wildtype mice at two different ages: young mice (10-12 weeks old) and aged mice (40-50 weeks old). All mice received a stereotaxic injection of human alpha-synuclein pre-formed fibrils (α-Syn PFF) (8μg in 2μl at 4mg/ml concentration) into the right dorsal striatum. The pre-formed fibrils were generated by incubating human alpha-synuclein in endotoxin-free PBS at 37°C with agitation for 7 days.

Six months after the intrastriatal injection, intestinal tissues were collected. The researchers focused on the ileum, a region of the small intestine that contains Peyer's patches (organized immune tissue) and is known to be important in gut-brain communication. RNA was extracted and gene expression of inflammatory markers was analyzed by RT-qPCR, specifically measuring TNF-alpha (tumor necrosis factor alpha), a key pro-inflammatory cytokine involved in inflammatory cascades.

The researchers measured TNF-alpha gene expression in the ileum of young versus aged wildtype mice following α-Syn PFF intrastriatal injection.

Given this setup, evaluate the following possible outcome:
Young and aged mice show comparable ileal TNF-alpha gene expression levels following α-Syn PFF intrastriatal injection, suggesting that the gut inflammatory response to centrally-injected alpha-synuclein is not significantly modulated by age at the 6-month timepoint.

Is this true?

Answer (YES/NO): YES